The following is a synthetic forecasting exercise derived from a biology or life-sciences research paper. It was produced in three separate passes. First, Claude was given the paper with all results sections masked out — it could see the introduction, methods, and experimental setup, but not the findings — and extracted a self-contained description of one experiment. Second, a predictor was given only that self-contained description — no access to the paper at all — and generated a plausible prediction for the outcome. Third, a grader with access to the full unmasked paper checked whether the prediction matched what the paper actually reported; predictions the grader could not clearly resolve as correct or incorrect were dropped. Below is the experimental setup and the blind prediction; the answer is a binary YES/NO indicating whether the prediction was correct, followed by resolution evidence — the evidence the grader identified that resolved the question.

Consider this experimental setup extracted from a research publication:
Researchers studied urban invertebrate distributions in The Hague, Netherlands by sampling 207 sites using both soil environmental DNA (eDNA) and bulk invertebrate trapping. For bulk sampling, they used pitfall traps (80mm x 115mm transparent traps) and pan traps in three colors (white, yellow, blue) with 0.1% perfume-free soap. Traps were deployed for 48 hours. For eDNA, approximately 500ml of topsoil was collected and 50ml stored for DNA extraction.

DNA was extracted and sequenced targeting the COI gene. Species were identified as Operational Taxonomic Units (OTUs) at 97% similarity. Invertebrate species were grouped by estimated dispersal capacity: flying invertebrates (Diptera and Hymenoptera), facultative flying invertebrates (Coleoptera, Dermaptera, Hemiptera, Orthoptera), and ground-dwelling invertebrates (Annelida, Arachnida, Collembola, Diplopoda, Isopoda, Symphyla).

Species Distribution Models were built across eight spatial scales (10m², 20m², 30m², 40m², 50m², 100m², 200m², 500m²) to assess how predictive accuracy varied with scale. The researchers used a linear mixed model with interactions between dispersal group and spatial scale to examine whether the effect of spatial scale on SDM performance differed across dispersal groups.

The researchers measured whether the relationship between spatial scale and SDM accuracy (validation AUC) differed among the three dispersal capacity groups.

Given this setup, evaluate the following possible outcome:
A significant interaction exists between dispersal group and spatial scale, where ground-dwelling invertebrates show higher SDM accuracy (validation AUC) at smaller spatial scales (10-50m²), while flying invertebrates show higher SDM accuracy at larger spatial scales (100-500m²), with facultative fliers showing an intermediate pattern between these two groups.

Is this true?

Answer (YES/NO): NO